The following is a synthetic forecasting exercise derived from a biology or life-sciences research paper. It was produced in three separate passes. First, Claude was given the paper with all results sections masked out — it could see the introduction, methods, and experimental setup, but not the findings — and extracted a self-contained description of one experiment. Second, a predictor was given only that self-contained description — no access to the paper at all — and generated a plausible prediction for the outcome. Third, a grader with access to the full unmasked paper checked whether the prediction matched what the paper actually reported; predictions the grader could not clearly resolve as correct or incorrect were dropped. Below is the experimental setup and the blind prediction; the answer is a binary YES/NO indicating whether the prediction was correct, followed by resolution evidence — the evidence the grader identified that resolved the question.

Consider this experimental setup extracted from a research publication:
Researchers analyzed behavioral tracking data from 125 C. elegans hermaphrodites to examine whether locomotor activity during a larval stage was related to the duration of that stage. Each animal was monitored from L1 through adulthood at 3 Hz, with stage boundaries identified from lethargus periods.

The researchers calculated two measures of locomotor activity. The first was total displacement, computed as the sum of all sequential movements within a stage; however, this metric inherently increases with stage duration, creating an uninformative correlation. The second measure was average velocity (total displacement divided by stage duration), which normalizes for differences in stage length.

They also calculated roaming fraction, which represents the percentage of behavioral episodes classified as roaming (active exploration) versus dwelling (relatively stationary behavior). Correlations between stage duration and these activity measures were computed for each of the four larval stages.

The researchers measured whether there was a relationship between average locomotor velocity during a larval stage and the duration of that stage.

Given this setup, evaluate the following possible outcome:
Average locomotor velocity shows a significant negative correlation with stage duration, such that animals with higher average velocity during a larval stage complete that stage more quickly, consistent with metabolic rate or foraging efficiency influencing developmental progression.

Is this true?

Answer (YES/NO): NO